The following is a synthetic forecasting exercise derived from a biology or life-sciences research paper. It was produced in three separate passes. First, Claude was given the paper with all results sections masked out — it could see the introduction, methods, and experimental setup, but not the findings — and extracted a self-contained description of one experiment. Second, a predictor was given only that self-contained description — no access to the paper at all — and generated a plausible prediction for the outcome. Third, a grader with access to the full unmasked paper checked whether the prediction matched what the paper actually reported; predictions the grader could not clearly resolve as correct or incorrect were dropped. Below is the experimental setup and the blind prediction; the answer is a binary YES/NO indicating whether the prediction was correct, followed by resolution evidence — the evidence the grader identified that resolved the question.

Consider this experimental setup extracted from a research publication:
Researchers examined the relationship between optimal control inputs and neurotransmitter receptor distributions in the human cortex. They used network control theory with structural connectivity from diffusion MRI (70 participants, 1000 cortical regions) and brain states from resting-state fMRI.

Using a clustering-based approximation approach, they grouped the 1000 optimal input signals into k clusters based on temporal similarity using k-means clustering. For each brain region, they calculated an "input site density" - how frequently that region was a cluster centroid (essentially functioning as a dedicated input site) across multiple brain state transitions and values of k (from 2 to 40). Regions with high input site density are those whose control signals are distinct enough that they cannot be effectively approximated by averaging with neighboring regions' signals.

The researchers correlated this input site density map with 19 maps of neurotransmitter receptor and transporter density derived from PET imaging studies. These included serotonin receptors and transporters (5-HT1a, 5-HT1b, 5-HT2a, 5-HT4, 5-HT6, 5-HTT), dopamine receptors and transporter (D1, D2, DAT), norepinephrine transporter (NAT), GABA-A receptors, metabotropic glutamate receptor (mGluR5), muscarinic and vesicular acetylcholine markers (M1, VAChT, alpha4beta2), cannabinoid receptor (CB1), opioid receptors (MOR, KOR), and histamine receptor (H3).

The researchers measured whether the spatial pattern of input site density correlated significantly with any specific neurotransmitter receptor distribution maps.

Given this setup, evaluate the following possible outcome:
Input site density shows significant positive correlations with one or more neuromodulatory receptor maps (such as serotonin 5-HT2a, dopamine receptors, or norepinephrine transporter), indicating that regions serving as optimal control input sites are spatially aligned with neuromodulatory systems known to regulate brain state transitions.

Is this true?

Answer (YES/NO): YES